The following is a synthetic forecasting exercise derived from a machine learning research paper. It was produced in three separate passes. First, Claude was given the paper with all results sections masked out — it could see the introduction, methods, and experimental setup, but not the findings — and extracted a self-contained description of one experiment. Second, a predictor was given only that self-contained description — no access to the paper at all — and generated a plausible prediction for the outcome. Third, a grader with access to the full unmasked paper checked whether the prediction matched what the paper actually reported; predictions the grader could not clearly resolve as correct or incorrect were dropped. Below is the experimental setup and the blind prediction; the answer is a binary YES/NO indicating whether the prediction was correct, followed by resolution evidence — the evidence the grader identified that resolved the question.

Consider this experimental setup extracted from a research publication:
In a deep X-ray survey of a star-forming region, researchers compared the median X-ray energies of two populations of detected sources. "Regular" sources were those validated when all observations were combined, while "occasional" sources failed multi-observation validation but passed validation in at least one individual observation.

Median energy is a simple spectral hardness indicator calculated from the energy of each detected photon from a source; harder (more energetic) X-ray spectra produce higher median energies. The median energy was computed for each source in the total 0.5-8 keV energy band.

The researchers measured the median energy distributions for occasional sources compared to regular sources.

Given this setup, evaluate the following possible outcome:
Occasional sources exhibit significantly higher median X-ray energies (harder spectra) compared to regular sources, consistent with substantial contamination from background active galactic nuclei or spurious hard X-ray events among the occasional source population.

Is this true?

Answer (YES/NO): NO